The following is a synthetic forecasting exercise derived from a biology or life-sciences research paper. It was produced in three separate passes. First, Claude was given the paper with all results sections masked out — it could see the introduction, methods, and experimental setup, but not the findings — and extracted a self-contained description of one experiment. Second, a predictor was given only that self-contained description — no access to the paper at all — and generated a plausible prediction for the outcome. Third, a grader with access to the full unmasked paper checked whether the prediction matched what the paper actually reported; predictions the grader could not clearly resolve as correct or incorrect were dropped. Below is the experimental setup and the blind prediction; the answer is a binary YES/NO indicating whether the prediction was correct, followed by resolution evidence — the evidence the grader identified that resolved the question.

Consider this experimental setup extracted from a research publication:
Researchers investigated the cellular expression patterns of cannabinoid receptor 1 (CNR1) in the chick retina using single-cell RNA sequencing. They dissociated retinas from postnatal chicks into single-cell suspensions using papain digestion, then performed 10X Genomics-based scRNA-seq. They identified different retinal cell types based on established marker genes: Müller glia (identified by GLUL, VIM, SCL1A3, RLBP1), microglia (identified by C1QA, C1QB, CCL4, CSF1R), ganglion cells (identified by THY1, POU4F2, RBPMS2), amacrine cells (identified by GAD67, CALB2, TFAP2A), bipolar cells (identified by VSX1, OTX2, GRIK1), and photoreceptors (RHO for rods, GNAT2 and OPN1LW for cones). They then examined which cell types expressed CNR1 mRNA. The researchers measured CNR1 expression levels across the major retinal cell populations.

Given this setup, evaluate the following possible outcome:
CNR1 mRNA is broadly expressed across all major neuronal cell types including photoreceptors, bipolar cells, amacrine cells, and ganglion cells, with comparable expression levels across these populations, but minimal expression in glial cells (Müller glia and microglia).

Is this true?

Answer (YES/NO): NO